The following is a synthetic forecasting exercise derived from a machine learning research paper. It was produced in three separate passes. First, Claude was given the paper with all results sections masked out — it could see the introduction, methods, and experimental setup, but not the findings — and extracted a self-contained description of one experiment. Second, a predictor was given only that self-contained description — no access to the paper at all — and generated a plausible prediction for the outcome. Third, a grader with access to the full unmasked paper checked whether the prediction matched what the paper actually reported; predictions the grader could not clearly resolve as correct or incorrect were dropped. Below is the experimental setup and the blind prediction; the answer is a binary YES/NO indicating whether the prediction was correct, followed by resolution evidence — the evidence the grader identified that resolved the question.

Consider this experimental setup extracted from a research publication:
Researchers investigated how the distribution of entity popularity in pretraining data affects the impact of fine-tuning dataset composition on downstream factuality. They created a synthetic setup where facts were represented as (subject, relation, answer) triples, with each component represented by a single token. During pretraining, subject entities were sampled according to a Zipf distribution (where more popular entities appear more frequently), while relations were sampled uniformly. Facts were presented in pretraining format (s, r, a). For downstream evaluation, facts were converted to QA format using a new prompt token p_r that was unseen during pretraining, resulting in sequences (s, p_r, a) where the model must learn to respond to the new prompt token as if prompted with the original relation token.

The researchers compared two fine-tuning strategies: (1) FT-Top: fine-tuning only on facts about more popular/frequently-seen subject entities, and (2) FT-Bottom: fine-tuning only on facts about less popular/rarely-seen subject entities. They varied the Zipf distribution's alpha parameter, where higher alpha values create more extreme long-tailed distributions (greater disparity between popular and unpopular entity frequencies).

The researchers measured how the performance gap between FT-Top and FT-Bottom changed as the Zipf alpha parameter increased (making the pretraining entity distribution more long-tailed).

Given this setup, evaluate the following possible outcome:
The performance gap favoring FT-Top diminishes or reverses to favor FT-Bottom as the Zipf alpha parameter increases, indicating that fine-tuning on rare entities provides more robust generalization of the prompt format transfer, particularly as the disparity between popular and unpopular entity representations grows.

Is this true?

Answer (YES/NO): NO